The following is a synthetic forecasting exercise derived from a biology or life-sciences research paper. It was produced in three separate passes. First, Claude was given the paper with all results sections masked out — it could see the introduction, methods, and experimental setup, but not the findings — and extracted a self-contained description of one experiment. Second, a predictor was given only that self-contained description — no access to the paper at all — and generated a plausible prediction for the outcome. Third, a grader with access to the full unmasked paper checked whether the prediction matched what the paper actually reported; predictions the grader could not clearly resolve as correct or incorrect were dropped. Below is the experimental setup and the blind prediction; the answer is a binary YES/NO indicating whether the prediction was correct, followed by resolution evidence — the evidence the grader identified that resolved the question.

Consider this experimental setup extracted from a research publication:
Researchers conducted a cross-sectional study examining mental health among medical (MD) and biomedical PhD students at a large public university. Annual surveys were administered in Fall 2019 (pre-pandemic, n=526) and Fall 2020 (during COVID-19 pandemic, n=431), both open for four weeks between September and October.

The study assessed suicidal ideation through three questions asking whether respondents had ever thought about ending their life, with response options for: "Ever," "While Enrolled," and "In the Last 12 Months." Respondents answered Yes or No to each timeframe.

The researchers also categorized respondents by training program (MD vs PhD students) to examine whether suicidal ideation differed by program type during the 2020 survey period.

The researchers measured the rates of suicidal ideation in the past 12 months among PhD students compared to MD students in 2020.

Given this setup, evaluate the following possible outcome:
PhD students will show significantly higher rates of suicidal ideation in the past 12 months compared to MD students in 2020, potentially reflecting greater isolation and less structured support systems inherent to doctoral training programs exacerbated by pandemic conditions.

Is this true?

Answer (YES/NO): YES